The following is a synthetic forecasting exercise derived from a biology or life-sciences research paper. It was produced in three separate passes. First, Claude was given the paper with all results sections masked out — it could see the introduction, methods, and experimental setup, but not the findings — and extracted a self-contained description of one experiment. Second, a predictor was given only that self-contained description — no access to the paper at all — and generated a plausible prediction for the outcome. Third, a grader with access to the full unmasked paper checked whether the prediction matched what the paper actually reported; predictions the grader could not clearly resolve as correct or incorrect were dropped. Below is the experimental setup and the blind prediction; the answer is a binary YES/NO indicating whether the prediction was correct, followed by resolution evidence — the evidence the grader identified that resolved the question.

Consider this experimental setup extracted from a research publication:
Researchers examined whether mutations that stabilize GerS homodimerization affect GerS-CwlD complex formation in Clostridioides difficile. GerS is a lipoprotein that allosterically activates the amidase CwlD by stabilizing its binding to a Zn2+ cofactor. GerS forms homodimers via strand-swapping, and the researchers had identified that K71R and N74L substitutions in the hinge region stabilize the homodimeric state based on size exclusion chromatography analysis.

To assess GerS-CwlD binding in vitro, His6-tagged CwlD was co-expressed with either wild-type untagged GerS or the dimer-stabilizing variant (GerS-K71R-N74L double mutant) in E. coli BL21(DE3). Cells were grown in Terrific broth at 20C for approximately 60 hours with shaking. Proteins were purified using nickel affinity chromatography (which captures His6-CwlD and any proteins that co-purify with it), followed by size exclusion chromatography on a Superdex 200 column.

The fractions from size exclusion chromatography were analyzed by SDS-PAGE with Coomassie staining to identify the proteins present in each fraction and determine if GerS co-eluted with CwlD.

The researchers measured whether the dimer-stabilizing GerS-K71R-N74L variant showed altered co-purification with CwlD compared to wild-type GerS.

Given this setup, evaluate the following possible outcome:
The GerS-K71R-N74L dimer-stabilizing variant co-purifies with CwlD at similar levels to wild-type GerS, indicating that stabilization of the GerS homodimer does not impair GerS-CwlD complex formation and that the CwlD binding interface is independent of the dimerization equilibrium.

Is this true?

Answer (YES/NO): NO